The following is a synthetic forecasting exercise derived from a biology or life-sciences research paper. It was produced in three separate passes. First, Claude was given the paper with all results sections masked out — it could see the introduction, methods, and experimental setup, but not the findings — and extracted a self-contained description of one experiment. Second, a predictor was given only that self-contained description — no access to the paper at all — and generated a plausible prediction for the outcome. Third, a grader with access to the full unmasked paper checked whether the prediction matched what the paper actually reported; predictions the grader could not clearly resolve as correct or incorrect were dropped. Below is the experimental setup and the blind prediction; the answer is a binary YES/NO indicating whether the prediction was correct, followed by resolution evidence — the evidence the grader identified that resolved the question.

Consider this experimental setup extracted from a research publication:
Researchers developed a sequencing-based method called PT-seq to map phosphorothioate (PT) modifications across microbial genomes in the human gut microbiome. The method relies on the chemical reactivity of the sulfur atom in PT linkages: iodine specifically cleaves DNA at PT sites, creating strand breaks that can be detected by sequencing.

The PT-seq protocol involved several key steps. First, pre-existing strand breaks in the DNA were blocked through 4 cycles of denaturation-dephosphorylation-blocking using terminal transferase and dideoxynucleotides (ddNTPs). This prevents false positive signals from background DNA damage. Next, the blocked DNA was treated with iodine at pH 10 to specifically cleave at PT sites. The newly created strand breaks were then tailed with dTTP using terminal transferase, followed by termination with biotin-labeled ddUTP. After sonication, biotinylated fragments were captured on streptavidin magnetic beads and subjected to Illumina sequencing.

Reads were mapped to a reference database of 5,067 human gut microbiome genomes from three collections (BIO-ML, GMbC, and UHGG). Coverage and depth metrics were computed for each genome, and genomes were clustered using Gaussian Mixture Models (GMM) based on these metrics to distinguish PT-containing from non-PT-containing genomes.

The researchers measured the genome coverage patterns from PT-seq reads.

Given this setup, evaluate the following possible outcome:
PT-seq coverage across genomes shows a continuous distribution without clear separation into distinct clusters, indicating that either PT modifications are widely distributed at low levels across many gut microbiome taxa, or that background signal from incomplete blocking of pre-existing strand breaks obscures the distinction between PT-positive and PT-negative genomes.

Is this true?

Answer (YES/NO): NO